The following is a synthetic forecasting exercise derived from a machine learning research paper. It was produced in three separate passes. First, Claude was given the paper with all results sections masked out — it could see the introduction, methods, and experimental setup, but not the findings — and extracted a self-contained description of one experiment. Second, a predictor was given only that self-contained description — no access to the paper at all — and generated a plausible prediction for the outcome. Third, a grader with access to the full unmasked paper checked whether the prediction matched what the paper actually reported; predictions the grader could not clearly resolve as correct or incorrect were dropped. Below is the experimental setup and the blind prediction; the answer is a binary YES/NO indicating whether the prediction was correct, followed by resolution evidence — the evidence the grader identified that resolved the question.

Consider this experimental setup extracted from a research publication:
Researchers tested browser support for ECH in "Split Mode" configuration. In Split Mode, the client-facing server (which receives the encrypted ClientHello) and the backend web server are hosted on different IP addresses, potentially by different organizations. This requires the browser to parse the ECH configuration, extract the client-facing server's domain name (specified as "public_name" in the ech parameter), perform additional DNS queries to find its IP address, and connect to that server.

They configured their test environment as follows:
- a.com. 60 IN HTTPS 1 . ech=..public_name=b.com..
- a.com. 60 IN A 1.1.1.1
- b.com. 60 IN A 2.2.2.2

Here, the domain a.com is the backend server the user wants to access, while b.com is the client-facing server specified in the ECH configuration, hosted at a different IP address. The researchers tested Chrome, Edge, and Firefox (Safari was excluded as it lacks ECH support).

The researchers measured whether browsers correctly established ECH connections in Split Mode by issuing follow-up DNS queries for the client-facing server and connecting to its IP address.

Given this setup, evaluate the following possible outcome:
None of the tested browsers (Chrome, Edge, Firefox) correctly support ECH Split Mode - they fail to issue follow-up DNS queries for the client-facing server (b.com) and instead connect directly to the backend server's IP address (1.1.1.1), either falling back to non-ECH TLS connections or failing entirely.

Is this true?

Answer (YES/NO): YES